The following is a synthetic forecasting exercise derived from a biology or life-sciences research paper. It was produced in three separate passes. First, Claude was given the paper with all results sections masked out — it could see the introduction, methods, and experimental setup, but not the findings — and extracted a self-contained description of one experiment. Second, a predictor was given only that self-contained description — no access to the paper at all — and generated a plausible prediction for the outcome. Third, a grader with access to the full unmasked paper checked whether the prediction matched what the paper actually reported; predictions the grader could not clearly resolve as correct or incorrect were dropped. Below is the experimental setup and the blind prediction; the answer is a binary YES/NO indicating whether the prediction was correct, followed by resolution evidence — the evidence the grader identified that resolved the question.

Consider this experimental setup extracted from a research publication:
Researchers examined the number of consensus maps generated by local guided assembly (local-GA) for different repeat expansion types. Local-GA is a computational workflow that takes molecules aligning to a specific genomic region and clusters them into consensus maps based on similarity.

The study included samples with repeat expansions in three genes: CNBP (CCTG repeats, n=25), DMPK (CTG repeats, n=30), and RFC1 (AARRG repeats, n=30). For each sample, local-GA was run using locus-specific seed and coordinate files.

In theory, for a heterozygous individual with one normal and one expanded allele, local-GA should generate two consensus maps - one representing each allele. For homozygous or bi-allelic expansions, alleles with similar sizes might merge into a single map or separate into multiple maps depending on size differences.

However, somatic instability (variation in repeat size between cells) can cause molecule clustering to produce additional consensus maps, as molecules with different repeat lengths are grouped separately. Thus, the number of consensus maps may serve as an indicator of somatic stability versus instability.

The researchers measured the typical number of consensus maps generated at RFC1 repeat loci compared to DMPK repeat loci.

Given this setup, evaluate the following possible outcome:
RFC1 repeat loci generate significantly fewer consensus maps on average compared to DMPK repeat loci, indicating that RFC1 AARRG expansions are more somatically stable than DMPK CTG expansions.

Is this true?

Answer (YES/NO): YES